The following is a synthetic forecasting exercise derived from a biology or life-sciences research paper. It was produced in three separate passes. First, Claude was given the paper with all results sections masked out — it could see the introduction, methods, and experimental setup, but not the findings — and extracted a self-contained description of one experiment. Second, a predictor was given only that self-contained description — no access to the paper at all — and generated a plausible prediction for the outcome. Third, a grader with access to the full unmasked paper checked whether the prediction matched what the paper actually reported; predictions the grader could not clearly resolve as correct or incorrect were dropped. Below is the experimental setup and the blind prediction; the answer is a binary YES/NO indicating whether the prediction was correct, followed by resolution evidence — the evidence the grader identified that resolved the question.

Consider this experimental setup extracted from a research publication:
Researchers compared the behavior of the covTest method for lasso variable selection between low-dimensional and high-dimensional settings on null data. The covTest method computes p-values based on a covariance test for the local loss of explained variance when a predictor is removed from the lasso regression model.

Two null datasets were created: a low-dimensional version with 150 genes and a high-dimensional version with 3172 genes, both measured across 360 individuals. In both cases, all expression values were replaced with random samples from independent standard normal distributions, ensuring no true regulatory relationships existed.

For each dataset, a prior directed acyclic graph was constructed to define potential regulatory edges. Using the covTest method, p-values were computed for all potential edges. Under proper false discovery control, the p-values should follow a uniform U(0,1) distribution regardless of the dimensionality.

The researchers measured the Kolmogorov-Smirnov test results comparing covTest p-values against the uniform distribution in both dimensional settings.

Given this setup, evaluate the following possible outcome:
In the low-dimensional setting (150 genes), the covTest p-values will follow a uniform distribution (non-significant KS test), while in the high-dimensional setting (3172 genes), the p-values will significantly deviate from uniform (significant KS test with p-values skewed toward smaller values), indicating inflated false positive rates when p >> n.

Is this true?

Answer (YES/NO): NO